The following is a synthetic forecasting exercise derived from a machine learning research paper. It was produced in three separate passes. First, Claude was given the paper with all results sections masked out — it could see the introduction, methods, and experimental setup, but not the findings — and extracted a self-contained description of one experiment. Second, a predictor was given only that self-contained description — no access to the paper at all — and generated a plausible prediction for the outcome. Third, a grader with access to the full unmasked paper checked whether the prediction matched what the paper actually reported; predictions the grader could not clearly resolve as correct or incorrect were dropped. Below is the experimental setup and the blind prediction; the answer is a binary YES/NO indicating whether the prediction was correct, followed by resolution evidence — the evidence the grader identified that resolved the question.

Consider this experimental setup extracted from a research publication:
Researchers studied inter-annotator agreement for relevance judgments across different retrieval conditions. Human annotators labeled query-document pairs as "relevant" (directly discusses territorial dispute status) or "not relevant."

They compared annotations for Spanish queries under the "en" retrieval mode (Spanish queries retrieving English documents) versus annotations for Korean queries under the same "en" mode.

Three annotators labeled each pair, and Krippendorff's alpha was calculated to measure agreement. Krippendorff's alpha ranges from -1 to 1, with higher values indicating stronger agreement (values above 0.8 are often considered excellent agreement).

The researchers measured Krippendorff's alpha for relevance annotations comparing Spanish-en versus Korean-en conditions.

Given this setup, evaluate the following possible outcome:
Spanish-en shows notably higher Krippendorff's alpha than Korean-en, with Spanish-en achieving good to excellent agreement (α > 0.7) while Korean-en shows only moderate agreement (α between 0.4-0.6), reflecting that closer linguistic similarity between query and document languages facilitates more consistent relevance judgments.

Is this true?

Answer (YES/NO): YES